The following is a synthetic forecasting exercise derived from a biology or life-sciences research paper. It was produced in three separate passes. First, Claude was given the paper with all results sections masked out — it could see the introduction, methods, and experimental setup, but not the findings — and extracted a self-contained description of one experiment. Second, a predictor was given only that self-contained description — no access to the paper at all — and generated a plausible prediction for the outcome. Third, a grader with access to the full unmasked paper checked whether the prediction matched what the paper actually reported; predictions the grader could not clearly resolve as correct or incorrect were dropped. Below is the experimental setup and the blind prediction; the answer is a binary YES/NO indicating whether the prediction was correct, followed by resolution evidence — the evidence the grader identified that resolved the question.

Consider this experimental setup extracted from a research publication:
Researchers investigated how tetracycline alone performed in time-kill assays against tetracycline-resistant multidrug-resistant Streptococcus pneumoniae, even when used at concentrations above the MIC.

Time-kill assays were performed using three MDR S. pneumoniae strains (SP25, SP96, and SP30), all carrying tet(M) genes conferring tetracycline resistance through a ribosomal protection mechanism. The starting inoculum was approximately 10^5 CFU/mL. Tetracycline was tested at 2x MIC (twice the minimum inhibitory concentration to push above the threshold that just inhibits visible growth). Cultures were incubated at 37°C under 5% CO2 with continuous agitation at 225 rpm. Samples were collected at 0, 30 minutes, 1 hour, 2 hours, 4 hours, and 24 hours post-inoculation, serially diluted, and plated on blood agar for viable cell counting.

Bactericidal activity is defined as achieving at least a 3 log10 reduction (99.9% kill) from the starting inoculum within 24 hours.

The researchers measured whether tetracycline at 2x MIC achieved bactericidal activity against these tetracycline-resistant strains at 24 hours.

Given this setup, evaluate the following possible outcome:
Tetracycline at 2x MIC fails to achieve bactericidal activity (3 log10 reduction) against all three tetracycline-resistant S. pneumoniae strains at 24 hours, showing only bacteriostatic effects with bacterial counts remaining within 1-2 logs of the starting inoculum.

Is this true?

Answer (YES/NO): NO